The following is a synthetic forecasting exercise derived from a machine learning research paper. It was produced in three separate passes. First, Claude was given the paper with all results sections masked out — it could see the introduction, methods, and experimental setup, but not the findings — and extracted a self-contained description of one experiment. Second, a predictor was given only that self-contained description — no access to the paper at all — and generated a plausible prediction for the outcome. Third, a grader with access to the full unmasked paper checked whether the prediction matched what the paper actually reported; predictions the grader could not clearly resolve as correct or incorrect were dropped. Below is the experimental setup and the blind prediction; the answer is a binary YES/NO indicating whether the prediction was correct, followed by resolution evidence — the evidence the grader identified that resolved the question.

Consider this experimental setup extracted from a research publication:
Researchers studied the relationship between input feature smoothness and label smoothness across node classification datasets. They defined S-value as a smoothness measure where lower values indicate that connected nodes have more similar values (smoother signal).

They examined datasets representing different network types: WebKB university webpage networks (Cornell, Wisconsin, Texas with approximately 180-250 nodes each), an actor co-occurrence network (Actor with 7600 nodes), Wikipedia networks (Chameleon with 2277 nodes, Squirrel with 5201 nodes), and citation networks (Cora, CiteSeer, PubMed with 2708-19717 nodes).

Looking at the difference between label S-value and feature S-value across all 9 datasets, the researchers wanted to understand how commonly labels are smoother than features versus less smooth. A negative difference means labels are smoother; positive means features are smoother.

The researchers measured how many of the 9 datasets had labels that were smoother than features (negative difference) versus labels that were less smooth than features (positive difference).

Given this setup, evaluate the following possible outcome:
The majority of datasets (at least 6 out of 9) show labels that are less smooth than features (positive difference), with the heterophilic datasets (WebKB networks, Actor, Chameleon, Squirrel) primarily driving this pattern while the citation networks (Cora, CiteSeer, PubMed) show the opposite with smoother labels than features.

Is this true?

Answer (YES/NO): NO